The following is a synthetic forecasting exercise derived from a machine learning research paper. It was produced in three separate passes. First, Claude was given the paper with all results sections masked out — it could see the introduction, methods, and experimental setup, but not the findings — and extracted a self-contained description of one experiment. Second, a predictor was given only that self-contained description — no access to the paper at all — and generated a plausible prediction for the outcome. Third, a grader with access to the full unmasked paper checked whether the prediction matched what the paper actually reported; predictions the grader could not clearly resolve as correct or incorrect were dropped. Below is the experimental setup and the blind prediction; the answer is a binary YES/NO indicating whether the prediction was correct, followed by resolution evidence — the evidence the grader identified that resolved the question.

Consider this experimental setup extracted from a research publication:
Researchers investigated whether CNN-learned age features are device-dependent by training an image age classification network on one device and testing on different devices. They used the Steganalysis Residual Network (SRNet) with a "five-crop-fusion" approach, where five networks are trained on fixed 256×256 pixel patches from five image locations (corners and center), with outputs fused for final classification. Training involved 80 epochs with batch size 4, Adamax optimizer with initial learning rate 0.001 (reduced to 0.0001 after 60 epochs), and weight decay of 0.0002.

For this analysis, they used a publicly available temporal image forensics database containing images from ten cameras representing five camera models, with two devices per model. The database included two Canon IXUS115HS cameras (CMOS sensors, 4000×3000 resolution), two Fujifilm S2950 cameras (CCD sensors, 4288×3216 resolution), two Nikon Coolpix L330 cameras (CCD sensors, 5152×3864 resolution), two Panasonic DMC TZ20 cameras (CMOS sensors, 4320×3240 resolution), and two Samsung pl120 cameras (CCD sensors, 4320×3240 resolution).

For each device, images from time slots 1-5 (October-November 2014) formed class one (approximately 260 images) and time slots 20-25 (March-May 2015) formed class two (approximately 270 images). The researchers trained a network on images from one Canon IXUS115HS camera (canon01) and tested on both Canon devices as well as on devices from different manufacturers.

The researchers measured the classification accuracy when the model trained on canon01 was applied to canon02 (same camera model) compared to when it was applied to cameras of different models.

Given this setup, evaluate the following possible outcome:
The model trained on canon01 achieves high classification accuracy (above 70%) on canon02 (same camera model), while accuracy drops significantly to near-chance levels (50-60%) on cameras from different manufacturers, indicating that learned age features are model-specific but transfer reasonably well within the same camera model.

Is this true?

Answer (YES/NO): NO